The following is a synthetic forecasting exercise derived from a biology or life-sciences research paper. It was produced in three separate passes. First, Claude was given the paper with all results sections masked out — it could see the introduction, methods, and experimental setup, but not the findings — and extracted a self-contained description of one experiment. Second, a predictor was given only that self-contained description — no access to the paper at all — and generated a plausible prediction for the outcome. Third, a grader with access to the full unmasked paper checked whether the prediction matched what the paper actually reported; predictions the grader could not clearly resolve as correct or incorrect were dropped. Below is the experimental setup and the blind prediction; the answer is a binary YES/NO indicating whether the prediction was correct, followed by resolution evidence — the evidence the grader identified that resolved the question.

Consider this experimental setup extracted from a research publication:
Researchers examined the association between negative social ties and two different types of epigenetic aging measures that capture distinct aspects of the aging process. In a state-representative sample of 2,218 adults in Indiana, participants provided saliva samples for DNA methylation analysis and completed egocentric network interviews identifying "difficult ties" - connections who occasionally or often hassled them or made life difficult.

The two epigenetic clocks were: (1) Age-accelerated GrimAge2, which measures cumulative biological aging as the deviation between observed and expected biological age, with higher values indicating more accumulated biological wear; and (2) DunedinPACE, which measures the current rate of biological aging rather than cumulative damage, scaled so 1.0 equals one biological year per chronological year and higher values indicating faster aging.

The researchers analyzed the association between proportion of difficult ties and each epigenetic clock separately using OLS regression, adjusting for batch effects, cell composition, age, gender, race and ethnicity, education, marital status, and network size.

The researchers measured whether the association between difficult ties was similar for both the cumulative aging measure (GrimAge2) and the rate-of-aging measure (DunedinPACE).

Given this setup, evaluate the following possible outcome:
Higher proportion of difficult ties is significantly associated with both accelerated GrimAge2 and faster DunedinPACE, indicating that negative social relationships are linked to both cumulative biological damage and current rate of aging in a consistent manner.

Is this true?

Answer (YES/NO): YES